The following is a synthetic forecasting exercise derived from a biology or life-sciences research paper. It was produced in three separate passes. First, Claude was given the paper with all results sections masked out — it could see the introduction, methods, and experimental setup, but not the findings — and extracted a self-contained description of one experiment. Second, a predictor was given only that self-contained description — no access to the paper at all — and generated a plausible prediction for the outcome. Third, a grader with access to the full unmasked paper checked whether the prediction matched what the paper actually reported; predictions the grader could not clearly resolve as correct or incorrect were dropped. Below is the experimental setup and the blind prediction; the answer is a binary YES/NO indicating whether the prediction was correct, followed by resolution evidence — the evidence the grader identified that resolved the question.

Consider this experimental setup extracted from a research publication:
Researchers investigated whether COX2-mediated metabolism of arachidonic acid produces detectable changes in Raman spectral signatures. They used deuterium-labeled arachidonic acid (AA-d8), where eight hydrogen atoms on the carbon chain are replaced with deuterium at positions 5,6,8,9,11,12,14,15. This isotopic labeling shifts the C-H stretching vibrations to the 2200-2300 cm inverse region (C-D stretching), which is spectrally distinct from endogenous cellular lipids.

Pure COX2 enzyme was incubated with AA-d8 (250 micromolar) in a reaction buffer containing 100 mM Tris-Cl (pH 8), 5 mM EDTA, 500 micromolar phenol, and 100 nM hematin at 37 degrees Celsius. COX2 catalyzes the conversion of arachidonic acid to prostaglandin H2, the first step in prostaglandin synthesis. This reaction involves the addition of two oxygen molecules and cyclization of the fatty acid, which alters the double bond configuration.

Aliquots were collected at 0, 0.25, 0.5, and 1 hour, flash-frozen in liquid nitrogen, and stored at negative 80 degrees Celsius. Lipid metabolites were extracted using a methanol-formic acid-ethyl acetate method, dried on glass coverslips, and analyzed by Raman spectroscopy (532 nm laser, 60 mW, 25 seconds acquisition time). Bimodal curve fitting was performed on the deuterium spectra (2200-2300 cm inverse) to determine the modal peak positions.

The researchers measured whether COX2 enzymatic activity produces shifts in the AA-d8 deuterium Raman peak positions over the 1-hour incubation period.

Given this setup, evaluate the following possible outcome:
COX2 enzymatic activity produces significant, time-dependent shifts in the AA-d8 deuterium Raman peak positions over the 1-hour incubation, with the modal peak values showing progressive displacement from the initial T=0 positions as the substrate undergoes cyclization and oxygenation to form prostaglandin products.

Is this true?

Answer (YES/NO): NO